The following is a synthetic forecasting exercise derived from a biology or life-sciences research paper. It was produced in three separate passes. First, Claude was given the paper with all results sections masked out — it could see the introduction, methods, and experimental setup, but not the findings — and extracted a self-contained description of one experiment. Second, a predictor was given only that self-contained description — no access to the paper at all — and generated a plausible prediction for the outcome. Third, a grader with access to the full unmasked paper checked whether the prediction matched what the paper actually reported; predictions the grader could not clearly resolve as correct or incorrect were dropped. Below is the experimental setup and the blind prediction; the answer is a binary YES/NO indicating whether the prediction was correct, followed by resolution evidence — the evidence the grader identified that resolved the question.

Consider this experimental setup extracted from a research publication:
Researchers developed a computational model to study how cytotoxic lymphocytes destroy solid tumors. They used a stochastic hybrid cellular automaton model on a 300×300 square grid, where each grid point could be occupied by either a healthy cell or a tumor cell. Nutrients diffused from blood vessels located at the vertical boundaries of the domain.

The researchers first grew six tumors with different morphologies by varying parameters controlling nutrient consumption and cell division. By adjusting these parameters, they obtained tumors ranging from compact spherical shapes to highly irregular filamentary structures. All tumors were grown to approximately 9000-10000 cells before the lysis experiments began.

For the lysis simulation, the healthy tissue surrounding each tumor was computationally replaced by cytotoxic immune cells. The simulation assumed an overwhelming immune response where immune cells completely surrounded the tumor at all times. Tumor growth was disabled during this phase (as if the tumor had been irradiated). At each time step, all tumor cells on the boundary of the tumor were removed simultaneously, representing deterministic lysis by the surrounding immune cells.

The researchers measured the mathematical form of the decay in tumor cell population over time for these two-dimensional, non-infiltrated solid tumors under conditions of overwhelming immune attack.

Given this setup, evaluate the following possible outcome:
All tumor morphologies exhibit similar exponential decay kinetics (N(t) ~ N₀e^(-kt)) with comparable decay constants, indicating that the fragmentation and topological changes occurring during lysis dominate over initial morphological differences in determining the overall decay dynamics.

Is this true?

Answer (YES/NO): NO